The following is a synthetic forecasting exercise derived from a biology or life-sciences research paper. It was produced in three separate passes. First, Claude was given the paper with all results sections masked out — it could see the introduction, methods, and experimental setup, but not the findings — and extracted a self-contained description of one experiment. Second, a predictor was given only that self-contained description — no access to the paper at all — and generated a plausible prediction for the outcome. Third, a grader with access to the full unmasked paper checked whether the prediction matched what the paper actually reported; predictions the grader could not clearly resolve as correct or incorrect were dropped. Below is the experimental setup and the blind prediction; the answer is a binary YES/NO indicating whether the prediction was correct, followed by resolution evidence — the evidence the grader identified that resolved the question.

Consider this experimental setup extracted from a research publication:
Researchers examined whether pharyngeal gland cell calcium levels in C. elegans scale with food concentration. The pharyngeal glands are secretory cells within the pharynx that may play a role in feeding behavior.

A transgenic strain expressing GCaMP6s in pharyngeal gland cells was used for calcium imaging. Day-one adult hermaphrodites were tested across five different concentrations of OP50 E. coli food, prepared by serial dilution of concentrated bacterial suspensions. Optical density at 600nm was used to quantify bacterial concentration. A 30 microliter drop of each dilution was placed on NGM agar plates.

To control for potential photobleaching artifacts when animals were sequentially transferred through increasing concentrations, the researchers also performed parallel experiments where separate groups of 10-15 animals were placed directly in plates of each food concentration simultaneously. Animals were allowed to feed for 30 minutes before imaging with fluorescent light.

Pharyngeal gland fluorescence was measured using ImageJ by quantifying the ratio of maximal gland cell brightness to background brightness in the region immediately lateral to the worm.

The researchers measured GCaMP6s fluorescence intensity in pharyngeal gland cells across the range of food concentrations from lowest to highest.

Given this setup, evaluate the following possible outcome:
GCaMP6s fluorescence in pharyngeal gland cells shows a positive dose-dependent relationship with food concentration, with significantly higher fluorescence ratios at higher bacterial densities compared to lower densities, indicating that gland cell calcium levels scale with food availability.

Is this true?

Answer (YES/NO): NO